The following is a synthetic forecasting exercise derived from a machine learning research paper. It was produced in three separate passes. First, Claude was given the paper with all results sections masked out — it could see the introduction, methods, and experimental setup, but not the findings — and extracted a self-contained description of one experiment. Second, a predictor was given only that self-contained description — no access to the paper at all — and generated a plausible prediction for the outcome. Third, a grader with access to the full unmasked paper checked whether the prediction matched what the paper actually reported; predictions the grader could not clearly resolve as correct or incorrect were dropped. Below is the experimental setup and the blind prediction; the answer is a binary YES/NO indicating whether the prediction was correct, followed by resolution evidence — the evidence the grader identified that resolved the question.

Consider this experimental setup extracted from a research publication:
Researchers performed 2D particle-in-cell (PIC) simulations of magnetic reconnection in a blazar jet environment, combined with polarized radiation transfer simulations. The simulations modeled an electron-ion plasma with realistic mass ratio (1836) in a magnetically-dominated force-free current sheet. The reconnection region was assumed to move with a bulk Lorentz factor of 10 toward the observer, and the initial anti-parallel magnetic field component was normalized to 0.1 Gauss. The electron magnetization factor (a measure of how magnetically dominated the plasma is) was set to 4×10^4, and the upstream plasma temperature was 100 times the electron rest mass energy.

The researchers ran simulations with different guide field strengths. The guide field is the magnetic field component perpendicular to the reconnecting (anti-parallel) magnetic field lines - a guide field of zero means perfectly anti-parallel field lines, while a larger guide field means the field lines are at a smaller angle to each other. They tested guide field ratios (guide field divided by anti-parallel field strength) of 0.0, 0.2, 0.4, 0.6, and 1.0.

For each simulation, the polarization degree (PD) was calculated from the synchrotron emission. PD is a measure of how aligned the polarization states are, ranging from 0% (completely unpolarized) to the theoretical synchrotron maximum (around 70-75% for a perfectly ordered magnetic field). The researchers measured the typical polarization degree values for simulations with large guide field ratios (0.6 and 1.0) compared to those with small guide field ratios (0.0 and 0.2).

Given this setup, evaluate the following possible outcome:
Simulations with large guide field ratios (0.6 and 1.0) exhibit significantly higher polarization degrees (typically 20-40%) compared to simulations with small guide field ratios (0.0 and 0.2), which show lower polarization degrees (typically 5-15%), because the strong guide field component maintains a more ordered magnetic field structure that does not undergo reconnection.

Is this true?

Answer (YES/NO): NO